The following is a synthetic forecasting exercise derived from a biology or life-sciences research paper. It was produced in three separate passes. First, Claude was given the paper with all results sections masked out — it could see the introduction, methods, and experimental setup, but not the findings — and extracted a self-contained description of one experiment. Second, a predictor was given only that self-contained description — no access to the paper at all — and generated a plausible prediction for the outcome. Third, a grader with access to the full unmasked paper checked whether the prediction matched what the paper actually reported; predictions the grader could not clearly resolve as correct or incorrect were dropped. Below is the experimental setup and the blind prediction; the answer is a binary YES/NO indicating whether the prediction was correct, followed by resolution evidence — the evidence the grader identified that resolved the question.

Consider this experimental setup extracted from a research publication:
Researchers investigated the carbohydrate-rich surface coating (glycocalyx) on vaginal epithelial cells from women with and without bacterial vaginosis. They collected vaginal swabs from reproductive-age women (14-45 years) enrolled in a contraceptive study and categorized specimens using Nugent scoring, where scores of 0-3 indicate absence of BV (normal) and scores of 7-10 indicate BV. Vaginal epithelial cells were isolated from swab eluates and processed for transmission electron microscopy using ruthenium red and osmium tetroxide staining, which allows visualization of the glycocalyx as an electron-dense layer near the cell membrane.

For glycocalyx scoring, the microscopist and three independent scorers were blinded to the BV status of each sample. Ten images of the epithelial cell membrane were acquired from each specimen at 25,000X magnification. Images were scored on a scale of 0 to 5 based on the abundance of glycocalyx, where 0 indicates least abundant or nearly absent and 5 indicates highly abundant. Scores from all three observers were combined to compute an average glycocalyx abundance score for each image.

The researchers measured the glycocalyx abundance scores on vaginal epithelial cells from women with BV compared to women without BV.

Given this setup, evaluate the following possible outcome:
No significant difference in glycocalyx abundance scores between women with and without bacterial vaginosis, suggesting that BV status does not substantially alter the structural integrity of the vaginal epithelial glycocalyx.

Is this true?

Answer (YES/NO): NO